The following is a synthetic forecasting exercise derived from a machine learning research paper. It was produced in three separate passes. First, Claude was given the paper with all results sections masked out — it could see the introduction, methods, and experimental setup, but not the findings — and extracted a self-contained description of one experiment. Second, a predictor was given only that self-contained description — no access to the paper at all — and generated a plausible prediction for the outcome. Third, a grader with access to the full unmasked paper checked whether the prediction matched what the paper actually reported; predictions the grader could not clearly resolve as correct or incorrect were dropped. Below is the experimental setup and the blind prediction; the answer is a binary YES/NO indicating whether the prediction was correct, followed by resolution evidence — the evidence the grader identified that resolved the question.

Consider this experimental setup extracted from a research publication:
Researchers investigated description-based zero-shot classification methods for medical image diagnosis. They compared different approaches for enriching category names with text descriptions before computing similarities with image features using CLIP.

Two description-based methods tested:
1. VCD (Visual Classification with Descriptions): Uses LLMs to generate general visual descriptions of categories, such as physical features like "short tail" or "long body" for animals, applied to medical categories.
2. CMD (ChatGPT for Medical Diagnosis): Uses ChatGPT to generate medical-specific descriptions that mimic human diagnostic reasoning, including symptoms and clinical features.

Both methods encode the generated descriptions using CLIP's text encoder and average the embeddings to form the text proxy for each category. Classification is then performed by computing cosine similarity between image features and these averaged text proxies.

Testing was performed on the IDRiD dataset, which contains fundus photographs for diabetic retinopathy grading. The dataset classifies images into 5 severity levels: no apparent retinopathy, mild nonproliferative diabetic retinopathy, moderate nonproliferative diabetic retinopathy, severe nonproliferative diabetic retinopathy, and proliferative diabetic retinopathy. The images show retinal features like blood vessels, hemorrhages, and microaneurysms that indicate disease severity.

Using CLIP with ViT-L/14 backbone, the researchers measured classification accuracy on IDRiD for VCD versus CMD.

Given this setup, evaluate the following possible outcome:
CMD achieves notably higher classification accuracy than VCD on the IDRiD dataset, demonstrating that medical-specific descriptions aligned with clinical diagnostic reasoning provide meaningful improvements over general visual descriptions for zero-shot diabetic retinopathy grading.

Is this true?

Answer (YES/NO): NO